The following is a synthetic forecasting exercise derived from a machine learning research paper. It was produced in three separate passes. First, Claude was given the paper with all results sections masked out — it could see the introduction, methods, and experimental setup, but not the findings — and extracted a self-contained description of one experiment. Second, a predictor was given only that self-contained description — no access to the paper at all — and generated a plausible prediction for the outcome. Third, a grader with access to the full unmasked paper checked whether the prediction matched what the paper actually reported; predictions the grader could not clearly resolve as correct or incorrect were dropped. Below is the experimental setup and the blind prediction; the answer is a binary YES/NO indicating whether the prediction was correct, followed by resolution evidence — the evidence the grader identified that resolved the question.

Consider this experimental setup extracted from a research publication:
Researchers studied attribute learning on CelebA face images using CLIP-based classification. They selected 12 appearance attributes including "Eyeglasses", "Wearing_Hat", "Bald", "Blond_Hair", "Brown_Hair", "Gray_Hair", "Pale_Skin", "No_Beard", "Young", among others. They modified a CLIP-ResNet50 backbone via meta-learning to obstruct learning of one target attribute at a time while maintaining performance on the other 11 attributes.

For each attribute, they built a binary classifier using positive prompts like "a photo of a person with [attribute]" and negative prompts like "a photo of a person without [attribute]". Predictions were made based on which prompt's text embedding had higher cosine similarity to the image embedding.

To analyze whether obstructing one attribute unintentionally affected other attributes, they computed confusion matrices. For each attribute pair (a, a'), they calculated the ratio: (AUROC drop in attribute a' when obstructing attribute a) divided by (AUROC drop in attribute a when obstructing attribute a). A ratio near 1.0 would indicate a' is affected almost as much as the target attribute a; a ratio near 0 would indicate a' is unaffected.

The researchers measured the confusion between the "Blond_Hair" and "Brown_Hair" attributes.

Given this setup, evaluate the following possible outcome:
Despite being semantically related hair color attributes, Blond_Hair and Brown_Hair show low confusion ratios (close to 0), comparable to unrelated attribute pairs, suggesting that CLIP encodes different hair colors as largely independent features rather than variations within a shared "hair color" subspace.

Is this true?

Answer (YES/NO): NO